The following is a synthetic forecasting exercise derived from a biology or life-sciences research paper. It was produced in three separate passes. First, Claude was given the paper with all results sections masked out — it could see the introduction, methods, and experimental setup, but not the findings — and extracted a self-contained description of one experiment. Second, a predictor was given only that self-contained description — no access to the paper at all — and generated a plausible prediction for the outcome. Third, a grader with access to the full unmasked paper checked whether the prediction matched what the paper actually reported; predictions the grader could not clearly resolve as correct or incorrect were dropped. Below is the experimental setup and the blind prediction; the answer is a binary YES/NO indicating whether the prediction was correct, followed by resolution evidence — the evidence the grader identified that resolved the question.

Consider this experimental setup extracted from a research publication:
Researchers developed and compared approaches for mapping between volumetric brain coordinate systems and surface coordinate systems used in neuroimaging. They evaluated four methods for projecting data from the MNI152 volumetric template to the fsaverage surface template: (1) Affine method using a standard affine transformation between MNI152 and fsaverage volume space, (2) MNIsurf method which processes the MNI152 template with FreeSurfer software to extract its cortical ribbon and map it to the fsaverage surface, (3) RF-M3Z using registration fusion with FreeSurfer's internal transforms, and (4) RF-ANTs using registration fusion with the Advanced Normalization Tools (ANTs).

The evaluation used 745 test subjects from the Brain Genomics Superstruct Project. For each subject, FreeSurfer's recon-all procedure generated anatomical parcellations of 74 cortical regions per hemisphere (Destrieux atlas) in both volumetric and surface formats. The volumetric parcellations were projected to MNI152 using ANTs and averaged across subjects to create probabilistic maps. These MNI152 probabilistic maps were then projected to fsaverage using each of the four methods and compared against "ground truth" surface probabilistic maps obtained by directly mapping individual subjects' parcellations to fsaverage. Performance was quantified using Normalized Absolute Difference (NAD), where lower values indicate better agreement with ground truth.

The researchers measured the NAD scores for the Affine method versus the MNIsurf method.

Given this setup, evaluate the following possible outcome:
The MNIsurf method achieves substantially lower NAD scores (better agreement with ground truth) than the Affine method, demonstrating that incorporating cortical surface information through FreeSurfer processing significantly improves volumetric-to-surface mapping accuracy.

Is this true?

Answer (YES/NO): YES